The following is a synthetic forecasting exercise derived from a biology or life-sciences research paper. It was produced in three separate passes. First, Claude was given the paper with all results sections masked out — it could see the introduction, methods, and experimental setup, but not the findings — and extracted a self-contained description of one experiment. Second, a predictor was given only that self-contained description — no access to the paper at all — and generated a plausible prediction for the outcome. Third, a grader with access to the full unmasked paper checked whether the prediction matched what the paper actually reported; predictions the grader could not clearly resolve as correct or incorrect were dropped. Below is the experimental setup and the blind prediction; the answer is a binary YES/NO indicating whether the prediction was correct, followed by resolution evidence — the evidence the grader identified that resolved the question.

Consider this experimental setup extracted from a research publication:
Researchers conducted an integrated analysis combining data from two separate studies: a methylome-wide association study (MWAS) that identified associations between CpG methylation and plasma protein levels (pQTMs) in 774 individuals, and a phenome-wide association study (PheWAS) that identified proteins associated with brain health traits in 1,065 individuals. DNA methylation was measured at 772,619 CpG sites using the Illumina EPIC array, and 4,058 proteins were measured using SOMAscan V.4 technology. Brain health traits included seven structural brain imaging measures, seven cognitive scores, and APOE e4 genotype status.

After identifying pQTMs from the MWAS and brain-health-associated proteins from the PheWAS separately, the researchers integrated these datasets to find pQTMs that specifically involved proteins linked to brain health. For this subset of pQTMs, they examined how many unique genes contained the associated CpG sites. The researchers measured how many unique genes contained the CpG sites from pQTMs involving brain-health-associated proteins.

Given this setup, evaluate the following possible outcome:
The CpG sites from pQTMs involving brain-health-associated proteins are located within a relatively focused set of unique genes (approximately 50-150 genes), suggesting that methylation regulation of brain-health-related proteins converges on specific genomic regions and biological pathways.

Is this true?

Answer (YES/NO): NO